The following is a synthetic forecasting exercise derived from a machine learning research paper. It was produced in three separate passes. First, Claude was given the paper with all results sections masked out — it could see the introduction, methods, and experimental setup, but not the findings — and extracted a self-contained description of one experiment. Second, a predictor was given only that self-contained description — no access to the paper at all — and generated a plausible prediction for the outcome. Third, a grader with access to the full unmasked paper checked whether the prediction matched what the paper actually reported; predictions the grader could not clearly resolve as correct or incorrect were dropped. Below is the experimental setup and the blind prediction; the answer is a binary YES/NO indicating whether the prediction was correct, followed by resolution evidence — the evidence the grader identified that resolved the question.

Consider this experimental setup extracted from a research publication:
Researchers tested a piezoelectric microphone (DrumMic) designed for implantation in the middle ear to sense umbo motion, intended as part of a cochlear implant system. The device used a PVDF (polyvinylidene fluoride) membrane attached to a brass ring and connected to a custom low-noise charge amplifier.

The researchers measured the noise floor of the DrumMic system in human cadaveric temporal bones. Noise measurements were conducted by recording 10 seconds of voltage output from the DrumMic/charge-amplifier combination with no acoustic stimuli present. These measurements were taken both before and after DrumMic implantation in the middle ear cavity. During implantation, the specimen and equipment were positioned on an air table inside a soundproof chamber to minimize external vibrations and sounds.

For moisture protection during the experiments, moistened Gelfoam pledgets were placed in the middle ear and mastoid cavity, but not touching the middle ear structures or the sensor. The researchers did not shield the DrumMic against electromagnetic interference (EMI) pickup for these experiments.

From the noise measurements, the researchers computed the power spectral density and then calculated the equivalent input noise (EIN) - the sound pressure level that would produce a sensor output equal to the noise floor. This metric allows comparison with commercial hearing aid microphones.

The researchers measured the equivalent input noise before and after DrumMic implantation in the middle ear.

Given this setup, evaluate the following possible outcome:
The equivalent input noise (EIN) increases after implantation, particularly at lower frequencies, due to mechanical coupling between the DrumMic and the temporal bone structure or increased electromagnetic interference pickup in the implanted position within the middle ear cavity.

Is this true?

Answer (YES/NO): NO